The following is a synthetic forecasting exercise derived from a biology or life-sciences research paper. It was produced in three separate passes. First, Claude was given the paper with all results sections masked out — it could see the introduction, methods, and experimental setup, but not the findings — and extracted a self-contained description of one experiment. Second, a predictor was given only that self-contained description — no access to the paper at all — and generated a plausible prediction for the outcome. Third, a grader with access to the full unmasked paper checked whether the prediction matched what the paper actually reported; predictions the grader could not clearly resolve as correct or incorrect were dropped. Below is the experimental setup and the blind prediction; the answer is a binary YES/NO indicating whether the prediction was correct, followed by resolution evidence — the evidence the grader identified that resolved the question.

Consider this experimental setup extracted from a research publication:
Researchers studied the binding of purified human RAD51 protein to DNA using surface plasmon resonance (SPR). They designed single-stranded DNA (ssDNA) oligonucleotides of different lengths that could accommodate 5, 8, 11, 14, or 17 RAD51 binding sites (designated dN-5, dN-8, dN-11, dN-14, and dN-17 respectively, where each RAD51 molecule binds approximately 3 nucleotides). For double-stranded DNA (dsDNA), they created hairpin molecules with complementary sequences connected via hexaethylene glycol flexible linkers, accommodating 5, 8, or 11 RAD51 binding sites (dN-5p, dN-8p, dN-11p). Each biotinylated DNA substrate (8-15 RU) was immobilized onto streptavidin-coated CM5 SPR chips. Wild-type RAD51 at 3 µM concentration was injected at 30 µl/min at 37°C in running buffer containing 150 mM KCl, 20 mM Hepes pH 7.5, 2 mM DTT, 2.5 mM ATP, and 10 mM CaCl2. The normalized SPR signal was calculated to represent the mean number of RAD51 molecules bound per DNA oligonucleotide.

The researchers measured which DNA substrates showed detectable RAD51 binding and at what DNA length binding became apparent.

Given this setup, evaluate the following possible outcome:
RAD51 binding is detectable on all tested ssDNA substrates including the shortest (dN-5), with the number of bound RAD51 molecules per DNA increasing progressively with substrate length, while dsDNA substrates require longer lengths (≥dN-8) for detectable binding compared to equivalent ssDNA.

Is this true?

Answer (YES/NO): NO